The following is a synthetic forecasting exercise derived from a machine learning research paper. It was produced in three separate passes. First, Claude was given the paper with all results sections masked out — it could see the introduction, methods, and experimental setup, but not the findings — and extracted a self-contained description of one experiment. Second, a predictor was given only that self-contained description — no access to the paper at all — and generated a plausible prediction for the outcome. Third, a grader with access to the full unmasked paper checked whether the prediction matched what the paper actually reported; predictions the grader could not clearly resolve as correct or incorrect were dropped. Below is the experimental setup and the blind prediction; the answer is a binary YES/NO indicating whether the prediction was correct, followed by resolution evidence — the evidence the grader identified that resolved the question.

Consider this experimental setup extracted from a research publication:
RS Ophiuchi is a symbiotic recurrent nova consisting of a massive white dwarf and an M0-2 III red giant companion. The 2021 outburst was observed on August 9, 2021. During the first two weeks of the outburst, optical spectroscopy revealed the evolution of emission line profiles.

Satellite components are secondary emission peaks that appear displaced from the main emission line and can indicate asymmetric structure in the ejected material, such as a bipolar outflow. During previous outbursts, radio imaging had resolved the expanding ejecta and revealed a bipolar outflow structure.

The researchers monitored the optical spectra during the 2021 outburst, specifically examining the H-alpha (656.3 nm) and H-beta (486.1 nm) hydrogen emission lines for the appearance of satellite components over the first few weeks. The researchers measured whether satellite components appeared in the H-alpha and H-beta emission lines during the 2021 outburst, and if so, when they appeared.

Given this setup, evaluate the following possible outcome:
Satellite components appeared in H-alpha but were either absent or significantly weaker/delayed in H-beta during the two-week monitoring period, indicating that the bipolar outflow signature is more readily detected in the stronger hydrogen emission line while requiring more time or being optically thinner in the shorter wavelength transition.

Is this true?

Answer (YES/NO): NO